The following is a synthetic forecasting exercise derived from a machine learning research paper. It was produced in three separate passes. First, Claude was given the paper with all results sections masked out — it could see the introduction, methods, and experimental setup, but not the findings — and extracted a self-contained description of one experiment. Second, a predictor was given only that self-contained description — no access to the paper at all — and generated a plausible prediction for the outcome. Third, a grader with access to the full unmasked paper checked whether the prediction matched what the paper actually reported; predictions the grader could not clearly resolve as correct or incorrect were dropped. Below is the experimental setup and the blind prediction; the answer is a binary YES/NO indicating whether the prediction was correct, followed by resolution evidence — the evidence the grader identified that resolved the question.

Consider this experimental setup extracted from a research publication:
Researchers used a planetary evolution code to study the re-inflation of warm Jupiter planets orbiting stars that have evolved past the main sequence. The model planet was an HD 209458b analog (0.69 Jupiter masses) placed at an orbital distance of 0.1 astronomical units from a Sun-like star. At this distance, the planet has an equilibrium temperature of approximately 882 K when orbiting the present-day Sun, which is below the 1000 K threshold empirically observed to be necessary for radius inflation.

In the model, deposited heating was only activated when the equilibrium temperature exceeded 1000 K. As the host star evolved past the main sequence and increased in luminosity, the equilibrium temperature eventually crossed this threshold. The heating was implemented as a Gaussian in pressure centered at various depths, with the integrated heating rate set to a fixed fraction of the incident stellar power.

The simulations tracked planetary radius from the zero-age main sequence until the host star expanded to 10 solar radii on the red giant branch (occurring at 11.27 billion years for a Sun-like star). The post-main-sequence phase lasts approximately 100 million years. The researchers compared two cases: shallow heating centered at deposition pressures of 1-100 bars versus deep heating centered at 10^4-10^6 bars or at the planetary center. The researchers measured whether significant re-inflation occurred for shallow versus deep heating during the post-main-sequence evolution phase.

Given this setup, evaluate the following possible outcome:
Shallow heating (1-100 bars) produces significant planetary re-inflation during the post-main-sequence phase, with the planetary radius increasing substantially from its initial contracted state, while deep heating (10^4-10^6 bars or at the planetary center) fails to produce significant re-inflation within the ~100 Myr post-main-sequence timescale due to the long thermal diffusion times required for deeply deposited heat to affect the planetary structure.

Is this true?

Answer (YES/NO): NO